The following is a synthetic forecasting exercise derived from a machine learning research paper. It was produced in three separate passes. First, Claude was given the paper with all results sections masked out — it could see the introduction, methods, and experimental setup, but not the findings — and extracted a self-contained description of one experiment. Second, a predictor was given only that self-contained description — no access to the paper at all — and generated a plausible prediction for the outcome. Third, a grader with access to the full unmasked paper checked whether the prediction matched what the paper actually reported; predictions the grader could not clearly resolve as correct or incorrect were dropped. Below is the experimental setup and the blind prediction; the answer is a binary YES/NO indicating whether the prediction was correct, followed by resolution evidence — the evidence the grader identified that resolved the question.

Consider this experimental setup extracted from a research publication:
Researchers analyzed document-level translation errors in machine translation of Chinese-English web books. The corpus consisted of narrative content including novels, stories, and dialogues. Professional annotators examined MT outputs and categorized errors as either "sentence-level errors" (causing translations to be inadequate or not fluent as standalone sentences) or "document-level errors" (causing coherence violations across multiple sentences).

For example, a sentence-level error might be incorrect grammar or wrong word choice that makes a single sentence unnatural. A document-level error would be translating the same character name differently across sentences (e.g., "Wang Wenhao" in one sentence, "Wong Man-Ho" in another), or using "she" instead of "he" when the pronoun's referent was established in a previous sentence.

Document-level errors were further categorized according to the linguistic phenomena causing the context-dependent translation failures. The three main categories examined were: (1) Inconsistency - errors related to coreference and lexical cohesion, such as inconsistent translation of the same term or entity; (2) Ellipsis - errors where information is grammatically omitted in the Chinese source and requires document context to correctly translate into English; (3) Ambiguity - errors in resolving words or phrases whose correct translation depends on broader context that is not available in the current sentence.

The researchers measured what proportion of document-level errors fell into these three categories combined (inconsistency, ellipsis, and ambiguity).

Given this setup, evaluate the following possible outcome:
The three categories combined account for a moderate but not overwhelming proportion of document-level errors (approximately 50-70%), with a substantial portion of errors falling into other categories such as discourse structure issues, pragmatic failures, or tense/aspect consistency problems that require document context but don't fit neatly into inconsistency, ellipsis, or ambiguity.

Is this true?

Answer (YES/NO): NO